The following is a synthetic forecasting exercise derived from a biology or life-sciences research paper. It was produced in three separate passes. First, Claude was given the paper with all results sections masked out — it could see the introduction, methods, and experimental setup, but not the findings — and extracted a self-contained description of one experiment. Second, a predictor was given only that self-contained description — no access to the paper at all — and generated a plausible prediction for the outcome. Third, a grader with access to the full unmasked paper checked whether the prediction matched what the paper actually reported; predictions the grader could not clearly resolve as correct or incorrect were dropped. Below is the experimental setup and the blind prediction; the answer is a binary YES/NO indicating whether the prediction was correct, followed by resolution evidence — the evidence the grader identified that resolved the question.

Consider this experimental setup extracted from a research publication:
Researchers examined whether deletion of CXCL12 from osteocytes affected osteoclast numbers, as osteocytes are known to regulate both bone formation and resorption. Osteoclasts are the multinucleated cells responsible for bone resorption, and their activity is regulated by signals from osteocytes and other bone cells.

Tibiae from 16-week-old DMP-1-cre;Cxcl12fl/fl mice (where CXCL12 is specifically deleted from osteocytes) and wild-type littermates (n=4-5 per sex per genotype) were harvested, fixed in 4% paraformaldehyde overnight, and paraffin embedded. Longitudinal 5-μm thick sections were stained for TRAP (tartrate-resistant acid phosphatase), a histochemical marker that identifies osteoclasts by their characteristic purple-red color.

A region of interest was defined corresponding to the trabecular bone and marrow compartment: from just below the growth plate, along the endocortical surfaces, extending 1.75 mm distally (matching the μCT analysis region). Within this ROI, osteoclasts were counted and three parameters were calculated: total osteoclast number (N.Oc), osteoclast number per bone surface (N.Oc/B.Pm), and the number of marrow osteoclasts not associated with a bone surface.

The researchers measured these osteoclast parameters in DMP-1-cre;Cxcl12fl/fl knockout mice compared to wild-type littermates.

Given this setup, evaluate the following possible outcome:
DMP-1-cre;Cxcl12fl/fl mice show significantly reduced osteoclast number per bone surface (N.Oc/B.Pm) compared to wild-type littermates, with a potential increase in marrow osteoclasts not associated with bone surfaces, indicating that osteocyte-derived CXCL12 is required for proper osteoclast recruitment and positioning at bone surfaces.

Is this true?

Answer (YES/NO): NO